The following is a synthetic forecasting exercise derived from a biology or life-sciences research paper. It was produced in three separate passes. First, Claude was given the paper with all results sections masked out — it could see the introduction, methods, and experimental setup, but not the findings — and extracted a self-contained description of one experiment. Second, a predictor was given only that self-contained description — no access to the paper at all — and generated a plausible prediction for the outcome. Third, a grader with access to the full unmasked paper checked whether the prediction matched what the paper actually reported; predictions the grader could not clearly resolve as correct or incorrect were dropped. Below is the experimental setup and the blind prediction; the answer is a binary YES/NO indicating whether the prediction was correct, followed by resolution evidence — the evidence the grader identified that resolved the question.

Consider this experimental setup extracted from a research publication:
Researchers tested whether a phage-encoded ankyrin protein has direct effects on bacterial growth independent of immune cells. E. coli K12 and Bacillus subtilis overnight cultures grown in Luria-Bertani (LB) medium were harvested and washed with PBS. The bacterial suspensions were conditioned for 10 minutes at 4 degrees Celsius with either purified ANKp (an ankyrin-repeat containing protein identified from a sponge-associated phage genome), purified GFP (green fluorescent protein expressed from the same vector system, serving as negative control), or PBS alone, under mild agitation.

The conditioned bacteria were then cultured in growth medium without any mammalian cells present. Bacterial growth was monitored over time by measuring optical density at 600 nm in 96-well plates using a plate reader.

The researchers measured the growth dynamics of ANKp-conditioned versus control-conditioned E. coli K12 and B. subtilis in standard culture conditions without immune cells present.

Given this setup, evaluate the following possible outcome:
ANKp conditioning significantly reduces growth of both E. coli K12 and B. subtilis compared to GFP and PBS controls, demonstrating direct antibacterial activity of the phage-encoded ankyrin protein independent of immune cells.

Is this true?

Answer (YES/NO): NO